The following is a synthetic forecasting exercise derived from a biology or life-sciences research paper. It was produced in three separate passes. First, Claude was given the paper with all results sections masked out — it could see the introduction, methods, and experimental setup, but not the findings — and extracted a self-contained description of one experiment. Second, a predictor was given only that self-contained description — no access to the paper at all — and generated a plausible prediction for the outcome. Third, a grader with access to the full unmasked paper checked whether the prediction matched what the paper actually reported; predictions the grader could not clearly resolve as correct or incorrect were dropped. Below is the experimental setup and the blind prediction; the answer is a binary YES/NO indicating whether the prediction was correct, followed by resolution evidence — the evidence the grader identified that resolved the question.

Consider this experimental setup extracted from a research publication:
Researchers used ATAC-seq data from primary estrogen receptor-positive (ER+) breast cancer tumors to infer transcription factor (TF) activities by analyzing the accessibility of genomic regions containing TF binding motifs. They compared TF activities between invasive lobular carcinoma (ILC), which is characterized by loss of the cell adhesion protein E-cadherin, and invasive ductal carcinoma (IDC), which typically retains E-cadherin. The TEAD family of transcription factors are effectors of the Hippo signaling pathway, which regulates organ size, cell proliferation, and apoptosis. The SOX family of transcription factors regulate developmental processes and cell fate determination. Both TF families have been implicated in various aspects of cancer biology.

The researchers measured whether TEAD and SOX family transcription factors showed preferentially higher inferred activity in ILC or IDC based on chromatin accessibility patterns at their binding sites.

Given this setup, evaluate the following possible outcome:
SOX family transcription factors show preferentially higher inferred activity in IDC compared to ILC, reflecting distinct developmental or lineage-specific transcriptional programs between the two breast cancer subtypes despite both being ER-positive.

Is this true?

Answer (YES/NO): NO